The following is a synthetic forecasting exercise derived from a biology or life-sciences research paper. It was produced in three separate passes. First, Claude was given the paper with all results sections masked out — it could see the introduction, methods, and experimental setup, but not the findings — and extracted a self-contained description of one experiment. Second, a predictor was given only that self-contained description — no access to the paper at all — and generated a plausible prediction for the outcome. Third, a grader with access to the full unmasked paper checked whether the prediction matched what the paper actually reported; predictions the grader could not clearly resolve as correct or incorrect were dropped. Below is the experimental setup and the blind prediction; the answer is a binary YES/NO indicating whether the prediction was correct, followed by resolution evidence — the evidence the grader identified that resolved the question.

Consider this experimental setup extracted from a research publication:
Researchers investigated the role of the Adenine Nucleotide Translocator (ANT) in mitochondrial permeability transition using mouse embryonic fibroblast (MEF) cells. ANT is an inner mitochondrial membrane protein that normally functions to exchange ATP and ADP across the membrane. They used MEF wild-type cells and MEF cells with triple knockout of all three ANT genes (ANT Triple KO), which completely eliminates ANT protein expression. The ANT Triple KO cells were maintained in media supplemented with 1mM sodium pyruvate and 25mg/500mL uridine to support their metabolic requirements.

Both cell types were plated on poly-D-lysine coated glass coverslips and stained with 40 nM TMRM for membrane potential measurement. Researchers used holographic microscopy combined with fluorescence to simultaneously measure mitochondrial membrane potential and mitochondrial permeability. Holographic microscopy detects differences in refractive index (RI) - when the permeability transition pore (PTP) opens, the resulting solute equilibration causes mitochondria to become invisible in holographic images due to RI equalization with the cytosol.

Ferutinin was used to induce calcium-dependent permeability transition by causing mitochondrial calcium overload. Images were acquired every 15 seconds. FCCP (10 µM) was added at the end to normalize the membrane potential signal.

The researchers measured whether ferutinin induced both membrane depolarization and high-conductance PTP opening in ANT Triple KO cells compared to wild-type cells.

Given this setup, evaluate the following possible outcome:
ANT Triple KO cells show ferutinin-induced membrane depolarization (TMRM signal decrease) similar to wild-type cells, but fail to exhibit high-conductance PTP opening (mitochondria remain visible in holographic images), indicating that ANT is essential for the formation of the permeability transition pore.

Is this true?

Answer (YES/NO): YES